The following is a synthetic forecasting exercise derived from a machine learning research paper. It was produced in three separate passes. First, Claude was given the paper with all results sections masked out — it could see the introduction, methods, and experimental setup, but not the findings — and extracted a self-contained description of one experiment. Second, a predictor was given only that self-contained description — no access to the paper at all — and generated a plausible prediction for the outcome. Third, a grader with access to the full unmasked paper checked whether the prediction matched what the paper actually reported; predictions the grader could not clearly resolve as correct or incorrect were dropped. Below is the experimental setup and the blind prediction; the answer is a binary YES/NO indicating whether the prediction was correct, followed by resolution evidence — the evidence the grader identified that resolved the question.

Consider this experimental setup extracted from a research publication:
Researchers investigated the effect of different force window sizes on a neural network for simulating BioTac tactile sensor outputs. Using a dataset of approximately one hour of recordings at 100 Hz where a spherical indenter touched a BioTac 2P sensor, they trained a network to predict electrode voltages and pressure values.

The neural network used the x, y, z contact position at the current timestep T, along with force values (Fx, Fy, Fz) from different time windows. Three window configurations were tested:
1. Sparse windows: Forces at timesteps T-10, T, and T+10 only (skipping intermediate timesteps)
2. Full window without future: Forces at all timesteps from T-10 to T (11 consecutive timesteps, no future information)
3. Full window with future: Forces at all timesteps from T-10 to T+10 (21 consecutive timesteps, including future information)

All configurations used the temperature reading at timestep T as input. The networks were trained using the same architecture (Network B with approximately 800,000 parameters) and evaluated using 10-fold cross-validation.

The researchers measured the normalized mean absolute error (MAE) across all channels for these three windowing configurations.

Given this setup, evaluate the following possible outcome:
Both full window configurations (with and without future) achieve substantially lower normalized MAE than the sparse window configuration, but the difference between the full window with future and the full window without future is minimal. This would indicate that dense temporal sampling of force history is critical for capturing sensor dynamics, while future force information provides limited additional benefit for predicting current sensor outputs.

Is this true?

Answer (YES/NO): NO